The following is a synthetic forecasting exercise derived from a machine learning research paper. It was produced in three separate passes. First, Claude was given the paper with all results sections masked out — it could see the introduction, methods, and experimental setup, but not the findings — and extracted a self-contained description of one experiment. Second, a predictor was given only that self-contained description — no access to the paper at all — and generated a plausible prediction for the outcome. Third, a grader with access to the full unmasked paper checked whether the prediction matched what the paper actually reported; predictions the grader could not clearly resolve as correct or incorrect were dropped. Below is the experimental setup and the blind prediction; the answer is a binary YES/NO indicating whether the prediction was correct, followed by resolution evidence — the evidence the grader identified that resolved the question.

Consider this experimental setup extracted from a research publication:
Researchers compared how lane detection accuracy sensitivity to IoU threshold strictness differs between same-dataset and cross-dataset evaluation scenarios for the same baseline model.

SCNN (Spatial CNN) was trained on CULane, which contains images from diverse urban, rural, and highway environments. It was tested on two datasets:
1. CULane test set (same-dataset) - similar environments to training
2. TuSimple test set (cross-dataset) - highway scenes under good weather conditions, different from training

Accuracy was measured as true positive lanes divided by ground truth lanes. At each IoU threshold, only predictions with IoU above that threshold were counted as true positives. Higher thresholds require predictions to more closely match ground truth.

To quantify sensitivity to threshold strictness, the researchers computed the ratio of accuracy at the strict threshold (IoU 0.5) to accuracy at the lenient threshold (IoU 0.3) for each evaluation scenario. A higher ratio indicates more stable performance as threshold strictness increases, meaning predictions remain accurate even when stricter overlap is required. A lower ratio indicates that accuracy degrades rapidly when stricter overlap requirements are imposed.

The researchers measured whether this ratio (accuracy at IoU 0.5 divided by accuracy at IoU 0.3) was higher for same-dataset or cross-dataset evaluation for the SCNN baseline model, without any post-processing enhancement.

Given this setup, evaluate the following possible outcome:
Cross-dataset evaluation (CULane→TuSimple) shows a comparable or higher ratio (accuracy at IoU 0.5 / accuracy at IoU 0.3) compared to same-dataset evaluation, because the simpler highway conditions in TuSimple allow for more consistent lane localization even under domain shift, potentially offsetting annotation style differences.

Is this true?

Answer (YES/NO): NO